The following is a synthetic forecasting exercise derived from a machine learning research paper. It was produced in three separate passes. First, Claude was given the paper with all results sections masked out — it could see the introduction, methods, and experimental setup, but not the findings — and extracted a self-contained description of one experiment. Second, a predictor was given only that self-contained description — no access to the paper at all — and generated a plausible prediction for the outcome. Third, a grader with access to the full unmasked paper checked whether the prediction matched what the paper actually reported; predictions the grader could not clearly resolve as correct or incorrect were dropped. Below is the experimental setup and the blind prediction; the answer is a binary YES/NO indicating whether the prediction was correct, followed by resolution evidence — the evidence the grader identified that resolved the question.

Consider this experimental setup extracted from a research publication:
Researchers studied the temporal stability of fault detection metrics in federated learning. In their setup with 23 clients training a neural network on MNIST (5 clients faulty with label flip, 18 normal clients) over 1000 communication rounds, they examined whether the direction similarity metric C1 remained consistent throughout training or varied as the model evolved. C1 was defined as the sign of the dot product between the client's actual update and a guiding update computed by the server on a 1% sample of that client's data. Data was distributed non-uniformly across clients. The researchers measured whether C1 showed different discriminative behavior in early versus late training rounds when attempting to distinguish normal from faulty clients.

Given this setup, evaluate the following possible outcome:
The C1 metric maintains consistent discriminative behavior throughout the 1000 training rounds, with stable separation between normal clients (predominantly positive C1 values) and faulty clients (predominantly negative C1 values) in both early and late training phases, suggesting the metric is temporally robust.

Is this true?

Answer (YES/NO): YES